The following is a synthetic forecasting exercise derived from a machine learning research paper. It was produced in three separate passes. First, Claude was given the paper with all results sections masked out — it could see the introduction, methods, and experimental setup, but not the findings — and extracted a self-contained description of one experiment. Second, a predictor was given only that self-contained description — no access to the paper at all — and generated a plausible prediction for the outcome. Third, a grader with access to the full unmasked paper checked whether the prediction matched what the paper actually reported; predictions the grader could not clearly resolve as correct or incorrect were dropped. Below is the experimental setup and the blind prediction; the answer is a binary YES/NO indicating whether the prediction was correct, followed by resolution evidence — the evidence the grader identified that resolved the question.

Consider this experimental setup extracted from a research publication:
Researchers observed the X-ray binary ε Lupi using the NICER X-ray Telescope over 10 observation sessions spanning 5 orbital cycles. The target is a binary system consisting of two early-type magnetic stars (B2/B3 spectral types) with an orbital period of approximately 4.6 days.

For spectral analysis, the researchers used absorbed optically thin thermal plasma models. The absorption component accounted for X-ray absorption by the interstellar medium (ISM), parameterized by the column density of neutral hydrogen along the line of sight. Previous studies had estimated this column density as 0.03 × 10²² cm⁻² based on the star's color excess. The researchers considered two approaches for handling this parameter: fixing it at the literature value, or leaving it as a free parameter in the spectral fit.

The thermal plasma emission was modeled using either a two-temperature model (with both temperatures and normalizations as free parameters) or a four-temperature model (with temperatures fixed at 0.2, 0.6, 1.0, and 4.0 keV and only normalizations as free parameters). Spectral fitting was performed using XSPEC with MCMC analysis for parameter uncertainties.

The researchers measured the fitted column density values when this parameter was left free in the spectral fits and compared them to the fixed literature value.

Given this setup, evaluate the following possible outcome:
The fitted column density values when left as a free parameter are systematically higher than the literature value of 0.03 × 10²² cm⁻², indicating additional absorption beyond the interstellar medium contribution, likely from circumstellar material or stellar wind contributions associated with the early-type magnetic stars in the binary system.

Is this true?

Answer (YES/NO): NO